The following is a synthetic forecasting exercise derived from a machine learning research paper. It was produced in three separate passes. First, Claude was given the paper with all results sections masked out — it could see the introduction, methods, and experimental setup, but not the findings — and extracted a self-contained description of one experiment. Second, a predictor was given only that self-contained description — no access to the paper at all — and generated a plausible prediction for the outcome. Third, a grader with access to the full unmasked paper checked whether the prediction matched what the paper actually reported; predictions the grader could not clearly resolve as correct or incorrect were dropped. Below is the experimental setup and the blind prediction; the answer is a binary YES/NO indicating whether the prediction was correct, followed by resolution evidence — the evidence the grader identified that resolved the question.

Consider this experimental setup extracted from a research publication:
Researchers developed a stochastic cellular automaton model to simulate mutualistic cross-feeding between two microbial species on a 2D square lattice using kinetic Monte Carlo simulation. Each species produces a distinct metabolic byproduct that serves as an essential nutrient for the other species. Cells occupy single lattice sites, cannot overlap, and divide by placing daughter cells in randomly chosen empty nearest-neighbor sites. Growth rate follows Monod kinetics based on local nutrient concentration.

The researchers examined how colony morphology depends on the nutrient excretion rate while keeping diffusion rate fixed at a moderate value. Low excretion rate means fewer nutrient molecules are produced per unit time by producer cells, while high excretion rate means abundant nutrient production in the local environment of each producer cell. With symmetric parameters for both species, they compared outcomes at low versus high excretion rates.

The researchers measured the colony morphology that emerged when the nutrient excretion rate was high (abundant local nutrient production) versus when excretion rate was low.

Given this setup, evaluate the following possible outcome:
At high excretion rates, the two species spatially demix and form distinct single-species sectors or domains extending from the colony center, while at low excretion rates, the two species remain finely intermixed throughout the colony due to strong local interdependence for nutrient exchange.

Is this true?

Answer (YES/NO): NO